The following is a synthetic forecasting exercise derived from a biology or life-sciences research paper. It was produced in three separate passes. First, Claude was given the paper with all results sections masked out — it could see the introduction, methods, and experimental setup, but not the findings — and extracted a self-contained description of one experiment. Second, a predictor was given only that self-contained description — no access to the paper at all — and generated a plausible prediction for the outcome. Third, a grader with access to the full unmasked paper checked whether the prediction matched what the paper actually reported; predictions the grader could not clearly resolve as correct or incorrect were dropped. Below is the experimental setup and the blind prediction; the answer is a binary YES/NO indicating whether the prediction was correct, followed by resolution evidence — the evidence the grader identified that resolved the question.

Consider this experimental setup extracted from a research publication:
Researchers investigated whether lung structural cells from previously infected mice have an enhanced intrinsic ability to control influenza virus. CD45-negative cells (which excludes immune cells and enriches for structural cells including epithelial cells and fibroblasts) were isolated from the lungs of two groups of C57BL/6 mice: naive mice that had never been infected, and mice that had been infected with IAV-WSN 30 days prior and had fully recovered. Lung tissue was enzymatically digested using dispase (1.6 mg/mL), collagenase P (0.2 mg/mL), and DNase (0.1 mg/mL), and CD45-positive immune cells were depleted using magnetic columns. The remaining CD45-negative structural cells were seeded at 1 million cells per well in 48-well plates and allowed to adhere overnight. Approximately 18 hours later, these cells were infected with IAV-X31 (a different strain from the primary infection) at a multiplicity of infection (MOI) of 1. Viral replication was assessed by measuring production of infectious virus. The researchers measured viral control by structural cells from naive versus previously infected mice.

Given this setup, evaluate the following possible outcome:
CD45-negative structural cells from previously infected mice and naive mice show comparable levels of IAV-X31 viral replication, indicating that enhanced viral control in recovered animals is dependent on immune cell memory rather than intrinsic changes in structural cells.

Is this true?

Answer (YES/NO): NO